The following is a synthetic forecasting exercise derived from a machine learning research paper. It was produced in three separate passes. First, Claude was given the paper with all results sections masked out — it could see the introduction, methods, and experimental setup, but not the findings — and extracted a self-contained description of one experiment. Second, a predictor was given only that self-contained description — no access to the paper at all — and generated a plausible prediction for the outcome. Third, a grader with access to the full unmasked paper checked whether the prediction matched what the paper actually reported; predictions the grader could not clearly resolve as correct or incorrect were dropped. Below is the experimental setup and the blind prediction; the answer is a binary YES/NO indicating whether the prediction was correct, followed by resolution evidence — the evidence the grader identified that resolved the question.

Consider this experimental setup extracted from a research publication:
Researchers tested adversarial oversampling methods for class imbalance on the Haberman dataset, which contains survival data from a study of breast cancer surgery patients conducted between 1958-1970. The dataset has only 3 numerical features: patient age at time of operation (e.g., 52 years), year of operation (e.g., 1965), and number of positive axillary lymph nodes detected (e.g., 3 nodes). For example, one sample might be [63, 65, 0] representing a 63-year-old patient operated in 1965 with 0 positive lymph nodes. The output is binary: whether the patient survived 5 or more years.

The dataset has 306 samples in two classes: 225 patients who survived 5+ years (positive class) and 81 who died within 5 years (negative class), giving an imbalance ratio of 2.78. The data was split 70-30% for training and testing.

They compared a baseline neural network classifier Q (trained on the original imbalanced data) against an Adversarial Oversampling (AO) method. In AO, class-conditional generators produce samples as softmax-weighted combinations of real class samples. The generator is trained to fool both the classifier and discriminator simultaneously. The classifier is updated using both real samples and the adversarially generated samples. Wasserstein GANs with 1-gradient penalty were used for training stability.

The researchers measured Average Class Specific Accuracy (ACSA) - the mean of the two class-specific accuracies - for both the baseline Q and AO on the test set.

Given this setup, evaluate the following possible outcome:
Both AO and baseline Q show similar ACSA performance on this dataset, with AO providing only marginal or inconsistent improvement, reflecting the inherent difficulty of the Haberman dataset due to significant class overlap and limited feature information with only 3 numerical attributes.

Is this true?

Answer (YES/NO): NO